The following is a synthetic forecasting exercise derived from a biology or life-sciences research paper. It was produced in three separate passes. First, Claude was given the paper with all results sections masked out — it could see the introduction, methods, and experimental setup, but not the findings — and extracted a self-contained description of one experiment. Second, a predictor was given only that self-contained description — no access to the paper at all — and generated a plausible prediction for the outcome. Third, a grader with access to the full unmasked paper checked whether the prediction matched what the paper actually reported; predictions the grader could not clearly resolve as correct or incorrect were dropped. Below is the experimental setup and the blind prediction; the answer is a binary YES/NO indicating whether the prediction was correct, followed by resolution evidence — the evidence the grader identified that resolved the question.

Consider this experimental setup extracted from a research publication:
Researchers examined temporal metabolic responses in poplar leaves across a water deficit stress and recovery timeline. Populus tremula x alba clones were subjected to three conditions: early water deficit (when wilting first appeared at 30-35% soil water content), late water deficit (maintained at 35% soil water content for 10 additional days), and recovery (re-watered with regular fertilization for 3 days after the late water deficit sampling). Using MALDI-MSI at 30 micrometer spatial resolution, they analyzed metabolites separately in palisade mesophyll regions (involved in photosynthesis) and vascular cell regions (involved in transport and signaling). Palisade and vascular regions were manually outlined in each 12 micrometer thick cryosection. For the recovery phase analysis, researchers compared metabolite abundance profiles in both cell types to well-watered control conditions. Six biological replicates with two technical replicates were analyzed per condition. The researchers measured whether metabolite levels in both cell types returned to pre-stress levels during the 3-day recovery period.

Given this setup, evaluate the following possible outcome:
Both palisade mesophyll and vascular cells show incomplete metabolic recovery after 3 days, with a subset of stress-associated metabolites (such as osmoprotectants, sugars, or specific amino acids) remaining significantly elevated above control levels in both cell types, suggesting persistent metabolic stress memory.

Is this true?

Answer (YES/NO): NO